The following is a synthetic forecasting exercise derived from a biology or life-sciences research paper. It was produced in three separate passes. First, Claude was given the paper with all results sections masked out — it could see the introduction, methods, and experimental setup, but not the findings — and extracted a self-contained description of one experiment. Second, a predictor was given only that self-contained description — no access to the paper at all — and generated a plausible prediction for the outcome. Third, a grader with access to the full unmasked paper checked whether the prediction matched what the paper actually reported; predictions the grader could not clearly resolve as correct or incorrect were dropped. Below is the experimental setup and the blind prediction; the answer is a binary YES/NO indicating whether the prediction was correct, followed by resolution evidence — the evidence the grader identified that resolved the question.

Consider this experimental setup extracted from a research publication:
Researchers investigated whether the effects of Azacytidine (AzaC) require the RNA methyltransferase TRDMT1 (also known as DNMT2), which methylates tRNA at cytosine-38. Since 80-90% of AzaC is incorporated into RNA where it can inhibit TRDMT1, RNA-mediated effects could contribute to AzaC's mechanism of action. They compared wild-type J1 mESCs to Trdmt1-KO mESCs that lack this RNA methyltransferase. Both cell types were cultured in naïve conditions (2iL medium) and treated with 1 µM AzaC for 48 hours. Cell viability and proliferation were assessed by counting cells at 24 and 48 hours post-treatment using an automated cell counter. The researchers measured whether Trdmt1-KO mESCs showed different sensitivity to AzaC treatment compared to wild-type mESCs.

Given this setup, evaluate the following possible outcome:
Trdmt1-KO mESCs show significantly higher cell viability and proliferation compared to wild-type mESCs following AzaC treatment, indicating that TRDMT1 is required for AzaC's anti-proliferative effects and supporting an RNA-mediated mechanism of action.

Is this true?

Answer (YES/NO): NO